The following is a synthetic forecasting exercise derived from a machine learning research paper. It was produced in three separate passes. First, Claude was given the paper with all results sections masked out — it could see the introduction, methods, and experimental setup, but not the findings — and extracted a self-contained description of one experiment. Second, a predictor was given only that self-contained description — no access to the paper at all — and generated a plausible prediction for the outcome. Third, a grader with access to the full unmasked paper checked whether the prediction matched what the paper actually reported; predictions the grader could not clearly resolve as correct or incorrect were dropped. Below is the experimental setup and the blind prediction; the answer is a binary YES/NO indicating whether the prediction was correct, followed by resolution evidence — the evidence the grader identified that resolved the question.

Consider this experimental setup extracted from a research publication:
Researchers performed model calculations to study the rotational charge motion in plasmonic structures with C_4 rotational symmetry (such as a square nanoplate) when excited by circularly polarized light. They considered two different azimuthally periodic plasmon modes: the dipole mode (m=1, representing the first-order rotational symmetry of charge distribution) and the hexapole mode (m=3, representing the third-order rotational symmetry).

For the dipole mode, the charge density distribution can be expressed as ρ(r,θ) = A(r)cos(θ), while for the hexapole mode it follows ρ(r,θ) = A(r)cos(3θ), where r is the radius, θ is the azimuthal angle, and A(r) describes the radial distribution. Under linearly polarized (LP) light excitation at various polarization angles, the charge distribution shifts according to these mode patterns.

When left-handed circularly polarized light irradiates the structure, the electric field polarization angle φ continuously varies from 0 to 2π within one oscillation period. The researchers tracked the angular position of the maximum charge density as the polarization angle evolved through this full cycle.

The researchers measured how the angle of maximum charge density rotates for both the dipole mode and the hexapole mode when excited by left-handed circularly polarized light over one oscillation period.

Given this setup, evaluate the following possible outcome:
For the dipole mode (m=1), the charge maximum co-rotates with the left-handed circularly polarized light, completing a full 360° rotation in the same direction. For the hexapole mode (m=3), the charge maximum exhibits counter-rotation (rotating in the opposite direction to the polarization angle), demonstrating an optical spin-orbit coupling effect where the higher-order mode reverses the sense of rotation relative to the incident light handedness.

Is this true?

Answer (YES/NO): YES